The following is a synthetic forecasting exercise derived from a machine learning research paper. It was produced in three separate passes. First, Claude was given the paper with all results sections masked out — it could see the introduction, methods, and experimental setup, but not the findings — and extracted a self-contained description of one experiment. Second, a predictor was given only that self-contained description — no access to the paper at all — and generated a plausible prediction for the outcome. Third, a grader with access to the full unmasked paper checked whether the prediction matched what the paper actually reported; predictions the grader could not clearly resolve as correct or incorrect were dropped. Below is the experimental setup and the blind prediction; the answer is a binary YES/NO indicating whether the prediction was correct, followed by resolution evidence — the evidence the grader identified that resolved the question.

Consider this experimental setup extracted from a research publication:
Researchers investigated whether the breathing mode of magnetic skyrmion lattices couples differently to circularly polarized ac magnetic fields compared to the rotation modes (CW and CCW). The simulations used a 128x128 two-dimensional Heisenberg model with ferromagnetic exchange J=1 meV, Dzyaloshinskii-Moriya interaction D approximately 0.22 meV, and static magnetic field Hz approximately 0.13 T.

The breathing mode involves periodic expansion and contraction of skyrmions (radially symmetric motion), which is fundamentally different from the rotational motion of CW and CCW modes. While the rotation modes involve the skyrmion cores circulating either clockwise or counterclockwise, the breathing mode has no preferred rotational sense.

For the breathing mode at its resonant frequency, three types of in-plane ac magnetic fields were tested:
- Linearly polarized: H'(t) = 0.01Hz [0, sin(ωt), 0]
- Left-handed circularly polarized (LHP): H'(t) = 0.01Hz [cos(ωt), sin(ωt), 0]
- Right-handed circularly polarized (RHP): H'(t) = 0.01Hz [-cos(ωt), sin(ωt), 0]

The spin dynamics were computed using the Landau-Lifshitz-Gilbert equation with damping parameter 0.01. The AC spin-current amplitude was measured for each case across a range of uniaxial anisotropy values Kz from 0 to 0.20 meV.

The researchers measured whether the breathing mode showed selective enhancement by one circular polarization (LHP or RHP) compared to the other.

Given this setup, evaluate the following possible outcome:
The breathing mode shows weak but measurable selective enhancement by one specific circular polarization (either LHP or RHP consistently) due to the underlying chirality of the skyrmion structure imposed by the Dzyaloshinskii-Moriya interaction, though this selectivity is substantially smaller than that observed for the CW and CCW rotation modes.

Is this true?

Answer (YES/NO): NO